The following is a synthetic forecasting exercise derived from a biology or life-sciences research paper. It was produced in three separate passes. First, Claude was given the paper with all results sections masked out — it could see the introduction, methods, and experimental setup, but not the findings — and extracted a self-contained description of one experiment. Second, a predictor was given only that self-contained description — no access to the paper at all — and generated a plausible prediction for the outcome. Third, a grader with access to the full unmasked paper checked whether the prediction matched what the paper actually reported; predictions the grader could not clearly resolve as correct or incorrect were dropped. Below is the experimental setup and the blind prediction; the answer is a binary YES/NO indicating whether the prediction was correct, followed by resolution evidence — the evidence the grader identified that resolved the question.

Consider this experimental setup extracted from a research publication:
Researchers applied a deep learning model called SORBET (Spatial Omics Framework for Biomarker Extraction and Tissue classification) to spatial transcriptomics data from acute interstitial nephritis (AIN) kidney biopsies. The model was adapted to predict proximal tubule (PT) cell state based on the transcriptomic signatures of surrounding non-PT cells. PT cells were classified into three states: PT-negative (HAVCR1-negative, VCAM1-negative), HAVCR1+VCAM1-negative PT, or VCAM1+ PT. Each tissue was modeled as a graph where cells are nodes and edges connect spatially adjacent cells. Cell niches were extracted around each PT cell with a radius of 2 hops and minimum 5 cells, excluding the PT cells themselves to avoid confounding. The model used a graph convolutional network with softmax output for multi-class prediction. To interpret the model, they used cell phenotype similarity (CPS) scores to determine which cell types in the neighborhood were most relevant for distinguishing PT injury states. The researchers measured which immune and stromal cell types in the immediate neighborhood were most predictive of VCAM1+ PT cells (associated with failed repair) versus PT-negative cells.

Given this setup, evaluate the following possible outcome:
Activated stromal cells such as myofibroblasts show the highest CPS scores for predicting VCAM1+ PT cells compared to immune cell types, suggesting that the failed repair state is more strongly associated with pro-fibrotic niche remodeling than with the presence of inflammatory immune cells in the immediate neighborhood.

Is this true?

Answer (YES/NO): NO